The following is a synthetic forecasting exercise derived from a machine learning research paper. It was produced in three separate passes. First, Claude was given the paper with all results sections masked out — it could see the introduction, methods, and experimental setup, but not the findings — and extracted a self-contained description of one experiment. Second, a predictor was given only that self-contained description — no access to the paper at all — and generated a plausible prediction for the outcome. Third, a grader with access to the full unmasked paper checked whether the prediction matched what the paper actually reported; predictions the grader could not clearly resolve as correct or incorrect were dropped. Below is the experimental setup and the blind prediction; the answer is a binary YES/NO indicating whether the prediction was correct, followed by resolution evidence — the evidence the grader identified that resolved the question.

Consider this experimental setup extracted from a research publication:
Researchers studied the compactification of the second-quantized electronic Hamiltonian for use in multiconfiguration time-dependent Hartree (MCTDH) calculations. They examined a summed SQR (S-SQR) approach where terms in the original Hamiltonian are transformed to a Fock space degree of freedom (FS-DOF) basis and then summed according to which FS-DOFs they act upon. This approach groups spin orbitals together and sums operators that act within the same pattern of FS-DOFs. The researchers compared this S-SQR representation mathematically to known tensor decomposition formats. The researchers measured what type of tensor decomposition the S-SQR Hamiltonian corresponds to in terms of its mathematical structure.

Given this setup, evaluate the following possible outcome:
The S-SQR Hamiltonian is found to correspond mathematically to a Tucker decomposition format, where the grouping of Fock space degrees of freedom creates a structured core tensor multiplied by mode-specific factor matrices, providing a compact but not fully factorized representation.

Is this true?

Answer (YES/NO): NO